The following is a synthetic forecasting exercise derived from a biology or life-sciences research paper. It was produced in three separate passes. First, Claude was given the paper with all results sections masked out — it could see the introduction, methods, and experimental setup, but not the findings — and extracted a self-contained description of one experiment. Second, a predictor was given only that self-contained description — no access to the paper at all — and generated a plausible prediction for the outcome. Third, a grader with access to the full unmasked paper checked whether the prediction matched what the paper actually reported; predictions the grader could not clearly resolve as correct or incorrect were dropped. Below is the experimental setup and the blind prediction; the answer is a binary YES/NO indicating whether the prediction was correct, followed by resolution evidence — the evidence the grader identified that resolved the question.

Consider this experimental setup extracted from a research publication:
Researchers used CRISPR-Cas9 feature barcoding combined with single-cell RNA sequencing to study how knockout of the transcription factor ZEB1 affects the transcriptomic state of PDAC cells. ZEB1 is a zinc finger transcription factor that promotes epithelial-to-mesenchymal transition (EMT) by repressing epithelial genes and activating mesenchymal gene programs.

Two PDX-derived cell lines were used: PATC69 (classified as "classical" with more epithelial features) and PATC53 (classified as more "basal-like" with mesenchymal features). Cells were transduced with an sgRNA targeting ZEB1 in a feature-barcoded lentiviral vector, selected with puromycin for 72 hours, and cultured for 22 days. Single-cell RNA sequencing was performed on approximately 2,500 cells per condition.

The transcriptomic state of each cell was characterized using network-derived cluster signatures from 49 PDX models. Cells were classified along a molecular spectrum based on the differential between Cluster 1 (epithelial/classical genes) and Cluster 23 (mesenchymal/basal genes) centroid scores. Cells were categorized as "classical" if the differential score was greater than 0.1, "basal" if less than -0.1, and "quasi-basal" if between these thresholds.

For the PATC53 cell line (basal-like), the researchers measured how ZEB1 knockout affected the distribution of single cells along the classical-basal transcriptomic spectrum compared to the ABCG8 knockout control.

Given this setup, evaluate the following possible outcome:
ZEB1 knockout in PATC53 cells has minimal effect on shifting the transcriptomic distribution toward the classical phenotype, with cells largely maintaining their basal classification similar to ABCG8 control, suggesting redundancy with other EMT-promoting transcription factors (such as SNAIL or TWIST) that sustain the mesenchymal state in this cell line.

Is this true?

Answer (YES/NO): NO